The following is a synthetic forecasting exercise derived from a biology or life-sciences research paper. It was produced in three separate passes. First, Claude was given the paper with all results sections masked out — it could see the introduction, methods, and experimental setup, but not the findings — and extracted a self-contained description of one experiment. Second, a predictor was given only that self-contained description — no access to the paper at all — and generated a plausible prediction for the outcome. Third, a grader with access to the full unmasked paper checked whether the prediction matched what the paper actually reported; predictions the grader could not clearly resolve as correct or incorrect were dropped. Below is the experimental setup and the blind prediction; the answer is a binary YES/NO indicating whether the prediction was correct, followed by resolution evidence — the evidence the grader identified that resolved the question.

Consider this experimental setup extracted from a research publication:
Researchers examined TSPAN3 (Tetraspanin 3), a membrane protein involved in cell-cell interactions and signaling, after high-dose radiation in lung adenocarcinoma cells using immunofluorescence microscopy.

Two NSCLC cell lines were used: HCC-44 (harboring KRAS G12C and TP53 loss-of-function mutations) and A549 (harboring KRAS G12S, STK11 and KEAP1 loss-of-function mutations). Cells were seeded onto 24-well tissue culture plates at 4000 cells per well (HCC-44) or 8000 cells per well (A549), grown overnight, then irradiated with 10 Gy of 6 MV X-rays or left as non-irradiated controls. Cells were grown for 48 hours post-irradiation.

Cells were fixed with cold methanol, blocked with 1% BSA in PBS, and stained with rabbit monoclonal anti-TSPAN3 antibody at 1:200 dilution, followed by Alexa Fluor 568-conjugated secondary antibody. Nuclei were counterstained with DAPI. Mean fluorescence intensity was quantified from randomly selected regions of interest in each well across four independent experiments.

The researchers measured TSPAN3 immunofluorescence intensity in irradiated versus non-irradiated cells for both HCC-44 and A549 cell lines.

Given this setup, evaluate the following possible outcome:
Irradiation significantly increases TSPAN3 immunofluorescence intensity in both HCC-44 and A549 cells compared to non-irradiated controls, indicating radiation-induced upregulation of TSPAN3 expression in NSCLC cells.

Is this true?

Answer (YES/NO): NO